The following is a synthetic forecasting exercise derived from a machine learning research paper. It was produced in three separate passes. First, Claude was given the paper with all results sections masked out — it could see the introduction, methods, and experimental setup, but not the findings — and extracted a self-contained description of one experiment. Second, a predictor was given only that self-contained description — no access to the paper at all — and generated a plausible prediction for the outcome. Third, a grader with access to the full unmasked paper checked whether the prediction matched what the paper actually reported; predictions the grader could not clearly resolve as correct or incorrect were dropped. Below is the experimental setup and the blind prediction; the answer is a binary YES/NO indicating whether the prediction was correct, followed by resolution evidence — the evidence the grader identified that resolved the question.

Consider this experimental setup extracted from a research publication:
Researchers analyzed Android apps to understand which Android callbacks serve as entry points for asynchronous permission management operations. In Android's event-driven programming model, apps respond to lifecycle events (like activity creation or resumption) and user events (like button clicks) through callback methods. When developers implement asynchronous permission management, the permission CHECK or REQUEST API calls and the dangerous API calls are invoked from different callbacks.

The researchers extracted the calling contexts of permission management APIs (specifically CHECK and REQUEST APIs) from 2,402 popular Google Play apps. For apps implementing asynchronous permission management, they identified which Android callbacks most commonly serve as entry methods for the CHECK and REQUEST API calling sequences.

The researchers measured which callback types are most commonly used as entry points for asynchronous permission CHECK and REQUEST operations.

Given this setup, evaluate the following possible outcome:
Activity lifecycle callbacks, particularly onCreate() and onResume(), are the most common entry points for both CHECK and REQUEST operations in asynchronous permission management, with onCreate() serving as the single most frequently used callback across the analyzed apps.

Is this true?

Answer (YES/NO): NO